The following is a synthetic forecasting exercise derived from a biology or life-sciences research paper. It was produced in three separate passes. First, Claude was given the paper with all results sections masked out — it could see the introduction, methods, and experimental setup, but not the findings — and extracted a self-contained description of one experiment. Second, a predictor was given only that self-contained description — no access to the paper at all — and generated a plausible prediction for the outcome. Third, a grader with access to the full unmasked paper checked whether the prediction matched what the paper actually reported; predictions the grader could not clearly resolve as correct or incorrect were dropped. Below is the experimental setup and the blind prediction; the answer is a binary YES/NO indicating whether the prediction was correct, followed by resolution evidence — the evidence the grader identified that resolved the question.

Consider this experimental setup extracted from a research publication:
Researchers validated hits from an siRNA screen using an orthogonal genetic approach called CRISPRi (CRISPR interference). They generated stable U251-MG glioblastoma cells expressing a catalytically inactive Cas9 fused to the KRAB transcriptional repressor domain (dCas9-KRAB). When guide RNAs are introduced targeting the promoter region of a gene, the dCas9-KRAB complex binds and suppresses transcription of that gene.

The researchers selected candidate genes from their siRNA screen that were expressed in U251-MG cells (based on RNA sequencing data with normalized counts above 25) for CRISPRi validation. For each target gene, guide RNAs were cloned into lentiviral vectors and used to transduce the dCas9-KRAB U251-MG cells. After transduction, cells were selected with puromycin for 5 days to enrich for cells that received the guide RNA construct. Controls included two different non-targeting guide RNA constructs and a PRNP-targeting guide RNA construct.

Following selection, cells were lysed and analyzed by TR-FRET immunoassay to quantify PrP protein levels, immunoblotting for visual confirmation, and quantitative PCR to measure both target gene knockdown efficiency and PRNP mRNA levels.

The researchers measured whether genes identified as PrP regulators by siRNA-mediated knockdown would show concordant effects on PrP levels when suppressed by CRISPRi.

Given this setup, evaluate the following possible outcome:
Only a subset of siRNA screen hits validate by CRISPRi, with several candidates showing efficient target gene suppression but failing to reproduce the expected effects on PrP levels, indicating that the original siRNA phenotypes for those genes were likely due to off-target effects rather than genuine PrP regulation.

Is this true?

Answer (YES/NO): YES